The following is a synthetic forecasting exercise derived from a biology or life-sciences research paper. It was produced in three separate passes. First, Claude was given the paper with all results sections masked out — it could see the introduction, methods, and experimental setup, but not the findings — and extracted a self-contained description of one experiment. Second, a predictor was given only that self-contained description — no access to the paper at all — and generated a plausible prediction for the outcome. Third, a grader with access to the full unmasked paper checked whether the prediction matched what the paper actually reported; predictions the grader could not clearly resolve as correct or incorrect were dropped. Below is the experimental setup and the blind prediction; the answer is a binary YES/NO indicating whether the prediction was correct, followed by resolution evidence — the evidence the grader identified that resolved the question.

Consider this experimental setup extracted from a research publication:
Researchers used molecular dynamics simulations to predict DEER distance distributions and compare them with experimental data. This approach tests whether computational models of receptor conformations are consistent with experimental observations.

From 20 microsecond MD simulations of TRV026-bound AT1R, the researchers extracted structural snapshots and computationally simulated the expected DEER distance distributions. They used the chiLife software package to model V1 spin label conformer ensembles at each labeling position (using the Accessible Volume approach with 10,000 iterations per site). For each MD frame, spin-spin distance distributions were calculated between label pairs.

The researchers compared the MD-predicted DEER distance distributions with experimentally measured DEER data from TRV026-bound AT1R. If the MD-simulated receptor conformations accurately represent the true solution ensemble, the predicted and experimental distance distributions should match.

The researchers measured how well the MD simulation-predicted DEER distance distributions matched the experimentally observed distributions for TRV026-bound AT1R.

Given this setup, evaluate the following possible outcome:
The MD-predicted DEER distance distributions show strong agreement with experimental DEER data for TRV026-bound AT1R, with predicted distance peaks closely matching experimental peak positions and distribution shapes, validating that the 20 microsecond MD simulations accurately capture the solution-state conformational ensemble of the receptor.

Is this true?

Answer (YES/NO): NO